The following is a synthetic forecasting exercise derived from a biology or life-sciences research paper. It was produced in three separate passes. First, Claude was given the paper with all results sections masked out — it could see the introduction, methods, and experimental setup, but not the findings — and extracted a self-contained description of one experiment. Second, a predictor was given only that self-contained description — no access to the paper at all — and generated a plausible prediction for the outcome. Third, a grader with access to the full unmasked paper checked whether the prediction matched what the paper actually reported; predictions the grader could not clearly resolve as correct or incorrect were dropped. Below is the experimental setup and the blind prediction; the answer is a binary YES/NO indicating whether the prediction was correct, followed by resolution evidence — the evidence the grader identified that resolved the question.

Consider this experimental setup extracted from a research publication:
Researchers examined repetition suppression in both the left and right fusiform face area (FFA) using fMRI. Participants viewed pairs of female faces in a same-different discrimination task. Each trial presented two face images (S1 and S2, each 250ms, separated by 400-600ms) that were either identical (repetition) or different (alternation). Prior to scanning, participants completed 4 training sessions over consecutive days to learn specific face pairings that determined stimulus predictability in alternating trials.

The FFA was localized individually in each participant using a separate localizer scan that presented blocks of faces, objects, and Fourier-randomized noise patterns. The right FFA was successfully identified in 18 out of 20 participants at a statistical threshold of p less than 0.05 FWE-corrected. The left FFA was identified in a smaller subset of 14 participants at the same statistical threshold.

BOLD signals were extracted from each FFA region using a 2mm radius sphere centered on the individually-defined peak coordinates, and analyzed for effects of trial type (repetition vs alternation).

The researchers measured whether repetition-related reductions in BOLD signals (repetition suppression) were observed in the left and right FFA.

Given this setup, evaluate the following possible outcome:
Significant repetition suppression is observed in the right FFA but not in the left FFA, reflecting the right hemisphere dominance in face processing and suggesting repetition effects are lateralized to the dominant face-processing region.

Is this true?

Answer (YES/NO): NO